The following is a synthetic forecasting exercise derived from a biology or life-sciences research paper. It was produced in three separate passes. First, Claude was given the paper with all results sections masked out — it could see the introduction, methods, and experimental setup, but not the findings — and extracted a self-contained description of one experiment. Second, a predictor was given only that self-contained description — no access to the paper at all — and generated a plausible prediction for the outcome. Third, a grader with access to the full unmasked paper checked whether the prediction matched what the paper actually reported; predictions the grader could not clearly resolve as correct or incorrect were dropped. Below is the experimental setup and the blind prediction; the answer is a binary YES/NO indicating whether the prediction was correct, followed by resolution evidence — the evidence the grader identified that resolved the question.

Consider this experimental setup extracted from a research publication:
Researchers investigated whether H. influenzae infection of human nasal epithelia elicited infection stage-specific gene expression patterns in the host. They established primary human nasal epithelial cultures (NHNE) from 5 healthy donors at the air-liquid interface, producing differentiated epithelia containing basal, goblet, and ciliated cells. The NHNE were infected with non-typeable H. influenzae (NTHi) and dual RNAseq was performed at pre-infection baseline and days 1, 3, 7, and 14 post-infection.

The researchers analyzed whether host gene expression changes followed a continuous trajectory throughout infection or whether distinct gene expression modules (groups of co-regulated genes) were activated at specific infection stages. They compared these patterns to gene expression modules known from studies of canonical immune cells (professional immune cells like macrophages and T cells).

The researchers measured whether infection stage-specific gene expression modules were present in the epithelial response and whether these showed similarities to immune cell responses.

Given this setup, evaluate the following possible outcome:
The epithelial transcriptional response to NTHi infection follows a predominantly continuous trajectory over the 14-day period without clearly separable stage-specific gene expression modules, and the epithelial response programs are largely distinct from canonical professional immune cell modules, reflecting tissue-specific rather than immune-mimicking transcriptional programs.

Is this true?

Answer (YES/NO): NO